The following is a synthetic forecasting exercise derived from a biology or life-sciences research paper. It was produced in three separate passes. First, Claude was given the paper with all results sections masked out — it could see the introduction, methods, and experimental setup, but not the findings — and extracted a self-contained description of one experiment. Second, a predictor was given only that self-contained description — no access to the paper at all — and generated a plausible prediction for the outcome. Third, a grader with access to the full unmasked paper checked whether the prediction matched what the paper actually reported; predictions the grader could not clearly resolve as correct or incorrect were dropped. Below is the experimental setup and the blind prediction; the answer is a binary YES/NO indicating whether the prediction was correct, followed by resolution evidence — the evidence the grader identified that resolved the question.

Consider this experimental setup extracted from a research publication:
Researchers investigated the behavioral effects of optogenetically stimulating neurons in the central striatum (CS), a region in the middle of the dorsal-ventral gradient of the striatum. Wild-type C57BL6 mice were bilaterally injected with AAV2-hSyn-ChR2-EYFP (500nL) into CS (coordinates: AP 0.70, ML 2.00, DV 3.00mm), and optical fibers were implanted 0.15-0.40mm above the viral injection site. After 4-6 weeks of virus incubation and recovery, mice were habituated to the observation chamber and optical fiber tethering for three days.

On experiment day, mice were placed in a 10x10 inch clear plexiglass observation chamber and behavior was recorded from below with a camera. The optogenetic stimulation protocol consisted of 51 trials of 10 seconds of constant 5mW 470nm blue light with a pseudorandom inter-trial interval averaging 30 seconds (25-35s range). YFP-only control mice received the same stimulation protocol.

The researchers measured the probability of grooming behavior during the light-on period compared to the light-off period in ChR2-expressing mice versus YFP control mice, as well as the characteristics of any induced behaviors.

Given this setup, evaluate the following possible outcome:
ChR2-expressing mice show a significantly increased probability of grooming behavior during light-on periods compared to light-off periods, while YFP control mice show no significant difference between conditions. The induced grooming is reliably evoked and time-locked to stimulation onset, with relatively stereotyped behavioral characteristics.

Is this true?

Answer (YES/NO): YES